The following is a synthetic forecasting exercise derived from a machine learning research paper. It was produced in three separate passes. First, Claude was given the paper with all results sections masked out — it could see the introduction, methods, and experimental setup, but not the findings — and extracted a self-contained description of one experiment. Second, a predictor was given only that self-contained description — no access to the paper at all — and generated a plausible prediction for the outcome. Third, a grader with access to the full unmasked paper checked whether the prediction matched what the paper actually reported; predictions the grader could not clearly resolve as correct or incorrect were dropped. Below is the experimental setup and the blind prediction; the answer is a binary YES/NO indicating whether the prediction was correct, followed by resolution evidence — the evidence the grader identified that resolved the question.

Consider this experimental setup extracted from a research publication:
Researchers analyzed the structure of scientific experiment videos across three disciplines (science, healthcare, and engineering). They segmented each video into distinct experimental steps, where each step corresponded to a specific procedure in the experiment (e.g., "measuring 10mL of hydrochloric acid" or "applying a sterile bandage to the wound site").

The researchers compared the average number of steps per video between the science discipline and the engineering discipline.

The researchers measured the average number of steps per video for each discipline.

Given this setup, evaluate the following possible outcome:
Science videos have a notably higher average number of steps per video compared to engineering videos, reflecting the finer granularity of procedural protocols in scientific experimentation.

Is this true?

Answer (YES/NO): NO